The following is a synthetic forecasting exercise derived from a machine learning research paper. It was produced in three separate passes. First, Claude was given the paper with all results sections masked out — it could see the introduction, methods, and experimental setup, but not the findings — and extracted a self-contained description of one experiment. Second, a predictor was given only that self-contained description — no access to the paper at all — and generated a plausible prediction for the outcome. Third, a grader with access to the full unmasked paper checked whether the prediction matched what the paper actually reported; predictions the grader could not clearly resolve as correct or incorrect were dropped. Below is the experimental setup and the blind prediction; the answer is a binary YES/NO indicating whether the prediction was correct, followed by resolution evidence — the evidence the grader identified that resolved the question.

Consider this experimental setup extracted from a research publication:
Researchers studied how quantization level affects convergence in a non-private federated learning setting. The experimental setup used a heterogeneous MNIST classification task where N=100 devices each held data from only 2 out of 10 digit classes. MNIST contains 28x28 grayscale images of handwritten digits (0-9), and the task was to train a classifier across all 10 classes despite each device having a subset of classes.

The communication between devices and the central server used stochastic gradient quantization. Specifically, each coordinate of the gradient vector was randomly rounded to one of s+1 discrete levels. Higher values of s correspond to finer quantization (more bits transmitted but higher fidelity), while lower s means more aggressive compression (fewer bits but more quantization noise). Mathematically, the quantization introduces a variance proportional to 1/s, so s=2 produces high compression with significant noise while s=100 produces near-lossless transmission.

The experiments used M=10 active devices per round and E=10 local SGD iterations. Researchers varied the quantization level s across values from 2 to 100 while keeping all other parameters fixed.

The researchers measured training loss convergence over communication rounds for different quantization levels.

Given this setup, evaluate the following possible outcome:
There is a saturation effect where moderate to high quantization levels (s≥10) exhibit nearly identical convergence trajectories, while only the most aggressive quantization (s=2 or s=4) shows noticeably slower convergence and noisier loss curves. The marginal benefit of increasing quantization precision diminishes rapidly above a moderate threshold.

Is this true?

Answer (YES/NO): NO